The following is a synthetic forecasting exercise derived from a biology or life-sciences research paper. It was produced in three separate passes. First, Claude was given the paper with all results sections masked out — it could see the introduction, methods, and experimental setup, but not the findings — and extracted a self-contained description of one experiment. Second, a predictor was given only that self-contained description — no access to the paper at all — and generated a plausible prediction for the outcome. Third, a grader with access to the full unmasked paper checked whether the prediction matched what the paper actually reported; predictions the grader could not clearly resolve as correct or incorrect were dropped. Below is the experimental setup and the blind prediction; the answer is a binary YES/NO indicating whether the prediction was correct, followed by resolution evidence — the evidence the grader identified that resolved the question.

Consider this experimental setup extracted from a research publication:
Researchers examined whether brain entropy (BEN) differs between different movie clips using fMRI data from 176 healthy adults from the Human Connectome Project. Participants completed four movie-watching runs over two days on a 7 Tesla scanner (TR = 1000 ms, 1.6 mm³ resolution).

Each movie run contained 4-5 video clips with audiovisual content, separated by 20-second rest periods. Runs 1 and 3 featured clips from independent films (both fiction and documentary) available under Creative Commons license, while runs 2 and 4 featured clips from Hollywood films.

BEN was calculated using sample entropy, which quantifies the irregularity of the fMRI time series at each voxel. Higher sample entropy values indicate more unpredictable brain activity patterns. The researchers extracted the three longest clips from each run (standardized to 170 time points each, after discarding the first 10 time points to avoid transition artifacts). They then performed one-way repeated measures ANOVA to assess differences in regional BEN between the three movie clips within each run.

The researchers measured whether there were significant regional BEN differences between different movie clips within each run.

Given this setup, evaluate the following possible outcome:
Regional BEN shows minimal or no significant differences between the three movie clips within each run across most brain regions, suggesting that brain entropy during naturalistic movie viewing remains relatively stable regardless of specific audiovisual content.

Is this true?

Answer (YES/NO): NO